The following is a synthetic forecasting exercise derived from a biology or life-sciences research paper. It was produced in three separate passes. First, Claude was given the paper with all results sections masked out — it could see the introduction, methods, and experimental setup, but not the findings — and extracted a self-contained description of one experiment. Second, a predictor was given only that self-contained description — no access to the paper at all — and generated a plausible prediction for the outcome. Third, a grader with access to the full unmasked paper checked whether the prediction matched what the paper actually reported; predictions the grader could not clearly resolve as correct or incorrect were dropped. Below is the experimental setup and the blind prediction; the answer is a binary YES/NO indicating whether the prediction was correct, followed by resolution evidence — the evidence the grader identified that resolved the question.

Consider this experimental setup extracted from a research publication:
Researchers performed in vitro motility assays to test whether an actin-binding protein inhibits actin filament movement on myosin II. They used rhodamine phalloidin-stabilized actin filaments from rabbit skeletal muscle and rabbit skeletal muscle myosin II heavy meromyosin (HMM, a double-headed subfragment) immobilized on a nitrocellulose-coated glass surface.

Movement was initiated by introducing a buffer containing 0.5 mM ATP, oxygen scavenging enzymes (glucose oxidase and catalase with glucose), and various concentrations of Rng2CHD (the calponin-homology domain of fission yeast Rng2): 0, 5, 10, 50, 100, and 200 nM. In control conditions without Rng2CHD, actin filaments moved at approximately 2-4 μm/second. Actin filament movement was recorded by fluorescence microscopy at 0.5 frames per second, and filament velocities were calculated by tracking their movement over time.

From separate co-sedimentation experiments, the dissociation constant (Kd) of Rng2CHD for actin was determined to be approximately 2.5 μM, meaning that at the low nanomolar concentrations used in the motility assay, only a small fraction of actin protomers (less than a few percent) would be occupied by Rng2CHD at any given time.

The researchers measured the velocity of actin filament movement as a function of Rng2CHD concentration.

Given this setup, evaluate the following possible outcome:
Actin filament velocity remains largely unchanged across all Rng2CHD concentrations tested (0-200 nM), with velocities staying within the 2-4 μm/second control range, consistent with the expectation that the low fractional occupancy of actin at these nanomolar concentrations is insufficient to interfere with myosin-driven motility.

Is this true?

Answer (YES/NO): NO